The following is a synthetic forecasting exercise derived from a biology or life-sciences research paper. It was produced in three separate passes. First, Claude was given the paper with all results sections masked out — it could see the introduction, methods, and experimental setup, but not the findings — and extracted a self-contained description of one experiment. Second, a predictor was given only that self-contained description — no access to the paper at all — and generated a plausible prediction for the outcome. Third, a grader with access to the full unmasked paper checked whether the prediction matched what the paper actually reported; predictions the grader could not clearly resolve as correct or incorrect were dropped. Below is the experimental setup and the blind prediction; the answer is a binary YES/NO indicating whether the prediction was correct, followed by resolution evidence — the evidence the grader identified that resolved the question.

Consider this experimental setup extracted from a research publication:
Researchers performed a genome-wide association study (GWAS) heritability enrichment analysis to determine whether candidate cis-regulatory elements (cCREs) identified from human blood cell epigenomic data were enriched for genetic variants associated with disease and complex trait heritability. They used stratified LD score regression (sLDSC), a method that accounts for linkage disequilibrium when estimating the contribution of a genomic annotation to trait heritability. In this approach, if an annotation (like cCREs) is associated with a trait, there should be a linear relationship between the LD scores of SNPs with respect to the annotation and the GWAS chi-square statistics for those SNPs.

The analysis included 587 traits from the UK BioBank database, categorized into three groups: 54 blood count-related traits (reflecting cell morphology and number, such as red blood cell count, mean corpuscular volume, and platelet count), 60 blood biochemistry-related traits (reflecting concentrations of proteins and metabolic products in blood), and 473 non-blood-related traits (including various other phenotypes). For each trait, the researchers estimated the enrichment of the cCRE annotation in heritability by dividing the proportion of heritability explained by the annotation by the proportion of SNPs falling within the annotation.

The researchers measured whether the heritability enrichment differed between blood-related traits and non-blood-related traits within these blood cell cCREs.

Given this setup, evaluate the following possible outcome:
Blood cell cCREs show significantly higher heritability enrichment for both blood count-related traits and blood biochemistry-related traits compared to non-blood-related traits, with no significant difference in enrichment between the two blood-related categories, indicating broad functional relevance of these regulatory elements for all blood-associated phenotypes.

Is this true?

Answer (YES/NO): NO